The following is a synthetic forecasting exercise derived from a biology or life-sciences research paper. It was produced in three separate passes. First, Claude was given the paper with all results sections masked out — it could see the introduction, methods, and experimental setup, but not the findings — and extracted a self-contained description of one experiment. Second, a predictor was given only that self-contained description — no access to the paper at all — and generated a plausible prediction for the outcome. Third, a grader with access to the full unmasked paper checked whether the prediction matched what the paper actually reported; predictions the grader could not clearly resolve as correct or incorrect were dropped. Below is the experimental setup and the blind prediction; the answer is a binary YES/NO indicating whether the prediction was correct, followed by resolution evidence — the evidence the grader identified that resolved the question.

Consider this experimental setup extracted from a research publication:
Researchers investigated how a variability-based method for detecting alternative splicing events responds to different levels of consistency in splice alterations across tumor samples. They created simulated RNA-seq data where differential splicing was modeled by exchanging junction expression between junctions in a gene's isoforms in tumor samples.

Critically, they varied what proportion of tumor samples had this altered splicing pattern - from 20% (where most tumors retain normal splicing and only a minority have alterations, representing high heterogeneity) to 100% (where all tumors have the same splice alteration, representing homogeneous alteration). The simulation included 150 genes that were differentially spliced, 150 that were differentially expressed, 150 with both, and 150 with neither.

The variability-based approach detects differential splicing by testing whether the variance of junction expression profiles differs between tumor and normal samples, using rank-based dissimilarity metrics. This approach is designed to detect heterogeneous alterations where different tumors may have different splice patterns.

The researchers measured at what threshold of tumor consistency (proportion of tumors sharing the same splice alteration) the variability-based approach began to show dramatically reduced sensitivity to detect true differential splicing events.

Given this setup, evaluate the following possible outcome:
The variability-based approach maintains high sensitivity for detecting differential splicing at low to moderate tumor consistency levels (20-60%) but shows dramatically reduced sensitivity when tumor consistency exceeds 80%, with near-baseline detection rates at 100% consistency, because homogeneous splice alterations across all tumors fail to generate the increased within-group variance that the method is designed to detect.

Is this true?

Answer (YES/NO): YES